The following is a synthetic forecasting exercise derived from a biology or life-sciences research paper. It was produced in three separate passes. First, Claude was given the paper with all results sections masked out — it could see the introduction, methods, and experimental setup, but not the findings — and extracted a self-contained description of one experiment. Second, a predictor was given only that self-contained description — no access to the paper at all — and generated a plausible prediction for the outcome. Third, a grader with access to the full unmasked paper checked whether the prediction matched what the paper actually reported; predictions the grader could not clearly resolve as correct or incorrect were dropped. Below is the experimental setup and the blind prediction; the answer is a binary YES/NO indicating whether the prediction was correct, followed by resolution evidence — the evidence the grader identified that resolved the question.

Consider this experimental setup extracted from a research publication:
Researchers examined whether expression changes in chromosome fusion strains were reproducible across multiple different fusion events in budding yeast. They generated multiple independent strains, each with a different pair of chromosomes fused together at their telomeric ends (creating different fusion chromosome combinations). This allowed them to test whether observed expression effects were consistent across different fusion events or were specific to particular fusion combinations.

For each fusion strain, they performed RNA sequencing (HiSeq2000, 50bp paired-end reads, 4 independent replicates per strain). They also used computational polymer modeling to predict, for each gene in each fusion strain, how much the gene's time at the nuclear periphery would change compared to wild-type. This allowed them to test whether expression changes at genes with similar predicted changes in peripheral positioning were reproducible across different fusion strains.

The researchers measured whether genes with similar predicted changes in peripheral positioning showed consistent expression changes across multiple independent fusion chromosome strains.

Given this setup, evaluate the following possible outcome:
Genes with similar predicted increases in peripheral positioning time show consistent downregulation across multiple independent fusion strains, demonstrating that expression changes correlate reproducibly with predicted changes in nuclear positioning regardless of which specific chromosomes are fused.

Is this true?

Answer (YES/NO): NO